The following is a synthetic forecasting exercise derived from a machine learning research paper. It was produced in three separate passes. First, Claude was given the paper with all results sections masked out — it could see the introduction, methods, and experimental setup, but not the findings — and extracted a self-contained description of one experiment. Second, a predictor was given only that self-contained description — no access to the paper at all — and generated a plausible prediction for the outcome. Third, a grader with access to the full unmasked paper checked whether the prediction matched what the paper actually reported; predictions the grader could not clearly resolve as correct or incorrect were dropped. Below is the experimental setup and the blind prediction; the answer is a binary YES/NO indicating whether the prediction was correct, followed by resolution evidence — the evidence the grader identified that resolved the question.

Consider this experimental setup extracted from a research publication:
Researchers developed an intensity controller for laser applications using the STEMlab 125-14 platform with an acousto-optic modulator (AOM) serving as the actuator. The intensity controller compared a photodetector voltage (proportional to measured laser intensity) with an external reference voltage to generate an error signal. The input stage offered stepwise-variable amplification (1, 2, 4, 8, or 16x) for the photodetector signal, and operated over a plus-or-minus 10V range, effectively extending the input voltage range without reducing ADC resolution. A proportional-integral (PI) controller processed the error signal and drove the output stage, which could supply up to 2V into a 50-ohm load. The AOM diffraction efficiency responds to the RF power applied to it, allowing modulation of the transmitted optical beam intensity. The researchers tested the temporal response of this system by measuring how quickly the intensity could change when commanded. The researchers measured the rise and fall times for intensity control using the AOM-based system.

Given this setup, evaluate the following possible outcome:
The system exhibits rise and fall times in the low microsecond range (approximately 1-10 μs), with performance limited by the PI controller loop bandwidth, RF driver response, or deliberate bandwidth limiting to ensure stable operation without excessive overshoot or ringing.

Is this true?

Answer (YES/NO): NO